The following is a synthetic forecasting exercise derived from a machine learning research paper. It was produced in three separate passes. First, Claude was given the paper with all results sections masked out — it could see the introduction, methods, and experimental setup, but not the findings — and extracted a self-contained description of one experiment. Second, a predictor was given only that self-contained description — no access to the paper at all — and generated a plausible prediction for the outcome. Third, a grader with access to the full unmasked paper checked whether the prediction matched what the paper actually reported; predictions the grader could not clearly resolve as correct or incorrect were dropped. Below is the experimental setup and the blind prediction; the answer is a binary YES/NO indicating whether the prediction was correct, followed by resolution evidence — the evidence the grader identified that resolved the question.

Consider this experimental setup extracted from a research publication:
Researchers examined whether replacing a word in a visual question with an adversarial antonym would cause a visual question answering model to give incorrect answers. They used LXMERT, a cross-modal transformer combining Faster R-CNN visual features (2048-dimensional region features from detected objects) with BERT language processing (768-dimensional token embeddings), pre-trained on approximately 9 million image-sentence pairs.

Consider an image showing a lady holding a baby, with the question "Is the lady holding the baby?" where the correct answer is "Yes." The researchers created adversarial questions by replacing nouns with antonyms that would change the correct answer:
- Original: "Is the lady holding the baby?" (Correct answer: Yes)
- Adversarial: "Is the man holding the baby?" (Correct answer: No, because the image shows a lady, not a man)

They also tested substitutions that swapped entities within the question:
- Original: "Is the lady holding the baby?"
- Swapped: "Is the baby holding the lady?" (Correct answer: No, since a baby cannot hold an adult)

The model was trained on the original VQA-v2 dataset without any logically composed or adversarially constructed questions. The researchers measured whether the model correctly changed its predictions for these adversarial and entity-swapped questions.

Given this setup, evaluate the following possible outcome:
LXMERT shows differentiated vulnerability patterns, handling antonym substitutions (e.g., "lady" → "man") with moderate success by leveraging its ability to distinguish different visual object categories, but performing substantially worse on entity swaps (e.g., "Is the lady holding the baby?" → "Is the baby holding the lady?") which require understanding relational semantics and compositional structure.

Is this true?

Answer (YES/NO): NO